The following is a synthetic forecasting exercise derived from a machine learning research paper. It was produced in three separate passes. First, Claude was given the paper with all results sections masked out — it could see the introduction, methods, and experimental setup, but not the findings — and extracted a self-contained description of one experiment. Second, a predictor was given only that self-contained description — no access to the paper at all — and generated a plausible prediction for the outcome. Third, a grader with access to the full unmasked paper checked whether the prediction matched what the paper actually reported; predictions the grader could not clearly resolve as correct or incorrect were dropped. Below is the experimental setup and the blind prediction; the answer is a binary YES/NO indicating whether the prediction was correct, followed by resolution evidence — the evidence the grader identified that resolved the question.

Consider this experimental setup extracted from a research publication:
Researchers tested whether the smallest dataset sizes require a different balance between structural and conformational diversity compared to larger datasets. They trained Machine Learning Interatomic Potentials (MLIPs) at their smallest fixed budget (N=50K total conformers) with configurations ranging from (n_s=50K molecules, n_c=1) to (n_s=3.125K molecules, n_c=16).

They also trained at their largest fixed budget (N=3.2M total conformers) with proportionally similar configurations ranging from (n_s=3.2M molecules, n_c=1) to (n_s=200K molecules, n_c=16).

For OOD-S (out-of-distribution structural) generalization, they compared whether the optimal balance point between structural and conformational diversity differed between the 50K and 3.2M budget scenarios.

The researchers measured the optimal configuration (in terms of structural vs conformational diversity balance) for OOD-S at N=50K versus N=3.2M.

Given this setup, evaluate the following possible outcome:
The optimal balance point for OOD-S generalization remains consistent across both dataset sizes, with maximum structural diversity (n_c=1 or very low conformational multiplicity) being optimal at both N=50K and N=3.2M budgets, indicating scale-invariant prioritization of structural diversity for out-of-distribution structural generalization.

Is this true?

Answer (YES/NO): YES